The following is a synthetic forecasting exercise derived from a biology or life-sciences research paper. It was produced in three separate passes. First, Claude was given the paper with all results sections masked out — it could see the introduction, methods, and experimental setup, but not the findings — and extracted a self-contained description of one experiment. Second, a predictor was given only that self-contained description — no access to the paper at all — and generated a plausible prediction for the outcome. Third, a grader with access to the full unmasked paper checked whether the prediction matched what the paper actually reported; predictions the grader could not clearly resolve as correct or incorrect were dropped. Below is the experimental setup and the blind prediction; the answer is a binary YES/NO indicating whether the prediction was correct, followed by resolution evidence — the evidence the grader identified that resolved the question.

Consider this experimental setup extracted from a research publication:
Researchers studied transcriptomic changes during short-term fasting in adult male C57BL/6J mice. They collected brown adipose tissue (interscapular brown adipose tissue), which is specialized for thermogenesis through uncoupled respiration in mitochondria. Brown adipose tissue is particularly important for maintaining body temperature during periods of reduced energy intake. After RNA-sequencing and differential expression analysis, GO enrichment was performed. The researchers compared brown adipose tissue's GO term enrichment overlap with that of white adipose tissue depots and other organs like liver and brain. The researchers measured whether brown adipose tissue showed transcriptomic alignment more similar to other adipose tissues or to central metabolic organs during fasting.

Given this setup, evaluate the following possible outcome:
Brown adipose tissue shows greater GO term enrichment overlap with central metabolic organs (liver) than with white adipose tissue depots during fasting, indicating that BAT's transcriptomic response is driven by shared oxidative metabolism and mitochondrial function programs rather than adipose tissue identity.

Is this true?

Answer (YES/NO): NO